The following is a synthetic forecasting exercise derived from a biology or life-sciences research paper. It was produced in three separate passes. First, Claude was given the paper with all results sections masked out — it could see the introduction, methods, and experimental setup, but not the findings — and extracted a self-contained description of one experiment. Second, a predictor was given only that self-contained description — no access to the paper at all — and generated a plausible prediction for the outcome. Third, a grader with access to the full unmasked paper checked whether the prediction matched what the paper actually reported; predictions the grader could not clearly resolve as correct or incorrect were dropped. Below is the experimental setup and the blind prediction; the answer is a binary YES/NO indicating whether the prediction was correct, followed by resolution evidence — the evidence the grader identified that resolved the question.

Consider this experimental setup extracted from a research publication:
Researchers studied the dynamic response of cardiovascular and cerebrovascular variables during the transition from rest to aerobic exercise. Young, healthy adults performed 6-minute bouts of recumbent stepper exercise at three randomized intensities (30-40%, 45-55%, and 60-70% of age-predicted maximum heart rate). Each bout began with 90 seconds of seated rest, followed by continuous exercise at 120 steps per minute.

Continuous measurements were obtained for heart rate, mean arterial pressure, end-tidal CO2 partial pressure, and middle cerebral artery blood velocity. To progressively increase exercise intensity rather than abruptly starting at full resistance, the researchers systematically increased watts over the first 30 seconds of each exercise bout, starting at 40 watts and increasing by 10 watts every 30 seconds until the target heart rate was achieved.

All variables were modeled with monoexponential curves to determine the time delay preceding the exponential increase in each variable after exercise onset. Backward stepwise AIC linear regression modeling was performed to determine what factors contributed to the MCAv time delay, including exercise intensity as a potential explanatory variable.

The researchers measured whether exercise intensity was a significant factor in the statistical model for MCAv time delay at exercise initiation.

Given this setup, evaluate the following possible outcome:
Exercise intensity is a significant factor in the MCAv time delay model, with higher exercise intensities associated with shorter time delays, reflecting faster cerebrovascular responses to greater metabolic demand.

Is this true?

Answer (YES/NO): NO